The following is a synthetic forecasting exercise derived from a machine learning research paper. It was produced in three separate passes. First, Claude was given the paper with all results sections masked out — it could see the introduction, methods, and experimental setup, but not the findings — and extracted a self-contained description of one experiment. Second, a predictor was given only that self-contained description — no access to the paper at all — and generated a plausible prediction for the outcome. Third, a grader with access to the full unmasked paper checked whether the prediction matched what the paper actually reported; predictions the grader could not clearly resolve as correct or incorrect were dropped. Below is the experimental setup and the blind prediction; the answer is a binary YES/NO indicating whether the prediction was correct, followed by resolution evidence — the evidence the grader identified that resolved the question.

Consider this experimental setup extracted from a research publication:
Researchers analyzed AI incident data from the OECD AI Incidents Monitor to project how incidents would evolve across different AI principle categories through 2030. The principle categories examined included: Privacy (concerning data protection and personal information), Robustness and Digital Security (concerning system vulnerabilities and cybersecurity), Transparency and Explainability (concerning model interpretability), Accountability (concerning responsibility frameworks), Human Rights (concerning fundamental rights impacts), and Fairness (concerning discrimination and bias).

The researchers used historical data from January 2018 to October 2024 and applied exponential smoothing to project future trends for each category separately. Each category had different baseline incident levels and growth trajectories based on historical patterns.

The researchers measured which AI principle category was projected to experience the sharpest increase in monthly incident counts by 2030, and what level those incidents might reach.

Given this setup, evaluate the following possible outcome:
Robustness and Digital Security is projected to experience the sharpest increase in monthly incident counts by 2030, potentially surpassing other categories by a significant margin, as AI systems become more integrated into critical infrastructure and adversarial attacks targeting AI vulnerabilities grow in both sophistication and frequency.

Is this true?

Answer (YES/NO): YES